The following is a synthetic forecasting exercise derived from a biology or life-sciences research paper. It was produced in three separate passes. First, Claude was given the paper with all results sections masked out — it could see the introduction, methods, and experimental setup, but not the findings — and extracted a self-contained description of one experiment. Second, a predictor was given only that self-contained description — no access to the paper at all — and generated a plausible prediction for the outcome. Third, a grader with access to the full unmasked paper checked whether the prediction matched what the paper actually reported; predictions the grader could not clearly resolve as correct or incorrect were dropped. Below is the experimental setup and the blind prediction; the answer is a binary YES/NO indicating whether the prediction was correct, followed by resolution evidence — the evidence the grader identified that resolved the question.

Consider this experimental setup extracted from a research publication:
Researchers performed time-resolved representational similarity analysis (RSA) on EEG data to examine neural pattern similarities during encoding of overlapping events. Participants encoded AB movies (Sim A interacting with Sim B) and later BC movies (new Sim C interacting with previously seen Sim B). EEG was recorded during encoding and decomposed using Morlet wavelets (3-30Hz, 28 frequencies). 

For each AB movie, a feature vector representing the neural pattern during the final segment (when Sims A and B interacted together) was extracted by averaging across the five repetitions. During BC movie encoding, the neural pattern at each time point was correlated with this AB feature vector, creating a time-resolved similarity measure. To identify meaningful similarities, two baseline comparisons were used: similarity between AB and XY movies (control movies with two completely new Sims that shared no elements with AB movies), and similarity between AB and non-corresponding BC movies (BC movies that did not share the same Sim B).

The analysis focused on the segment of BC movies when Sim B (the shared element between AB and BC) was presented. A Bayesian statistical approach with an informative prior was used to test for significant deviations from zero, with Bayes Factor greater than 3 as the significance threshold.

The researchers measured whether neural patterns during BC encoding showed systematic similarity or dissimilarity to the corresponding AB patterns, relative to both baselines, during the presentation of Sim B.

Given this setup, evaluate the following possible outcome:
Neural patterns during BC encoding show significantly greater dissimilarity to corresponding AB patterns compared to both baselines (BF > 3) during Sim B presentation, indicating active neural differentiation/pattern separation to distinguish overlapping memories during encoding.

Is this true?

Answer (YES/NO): YES